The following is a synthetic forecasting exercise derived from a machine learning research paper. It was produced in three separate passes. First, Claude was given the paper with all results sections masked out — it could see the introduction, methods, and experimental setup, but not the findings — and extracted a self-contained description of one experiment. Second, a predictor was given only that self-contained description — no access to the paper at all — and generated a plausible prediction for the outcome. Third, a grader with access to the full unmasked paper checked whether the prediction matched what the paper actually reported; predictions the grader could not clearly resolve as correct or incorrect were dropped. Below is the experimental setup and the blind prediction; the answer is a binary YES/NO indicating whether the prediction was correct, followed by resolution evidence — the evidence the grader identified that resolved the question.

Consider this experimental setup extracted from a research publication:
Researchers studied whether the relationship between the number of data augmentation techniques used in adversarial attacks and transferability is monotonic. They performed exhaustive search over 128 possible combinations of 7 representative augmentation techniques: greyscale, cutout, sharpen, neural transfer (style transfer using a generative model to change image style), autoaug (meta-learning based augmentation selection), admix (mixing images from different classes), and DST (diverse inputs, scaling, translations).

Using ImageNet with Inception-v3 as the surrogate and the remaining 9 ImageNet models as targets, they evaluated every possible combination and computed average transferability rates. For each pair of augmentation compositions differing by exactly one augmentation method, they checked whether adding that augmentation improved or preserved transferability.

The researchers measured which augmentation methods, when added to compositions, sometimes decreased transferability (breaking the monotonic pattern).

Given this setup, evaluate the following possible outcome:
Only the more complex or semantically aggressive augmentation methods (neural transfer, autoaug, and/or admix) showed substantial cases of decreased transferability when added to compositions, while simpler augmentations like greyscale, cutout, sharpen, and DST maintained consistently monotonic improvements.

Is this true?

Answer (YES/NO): NO